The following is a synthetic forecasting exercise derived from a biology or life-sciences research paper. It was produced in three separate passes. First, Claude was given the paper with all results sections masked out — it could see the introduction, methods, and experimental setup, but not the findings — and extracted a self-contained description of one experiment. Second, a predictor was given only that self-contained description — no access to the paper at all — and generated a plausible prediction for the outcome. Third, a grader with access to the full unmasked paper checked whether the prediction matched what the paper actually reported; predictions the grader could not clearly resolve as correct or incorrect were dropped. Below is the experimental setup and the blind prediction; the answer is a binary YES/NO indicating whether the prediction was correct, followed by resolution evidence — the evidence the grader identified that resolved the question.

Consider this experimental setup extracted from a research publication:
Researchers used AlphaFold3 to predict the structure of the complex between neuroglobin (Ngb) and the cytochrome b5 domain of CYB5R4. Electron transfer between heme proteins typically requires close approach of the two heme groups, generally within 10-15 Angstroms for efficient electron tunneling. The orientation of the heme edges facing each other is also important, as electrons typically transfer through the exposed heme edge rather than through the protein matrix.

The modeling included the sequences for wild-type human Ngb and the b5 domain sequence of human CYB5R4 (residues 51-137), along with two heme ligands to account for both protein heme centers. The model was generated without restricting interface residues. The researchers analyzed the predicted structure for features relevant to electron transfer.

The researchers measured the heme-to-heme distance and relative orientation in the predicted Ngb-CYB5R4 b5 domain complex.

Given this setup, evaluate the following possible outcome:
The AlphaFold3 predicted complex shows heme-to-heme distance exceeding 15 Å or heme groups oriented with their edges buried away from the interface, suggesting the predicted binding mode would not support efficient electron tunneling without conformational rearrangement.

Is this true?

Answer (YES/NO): NO